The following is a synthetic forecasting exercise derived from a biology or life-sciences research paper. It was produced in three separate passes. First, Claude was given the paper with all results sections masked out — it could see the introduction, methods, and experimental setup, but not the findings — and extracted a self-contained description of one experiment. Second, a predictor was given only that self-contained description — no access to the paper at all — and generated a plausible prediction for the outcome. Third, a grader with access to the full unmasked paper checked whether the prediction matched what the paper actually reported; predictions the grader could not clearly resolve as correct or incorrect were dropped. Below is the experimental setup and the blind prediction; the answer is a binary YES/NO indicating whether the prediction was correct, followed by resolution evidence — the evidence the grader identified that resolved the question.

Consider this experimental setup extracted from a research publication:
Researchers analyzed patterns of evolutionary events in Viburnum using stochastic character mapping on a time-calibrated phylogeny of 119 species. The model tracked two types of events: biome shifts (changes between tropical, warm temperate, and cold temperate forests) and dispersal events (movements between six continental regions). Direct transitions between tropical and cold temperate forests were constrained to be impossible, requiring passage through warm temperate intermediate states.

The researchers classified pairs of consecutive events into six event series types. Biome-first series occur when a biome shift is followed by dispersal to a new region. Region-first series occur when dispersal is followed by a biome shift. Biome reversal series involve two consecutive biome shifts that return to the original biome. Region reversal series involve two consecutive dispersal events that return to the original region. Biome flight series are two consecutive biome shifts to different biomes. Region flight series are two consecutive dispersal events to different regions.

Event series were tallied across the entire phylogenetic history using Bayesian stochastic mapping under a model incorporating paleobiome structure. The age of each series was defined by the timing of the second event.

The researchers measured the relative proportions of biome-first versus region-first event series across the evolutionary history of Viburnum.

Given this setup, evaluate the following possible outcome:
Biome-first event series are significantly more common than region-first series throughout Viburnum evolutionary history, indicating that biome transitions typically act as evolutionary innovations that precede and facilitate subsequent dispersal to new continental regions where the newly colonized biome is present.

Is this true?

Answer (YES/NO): NO